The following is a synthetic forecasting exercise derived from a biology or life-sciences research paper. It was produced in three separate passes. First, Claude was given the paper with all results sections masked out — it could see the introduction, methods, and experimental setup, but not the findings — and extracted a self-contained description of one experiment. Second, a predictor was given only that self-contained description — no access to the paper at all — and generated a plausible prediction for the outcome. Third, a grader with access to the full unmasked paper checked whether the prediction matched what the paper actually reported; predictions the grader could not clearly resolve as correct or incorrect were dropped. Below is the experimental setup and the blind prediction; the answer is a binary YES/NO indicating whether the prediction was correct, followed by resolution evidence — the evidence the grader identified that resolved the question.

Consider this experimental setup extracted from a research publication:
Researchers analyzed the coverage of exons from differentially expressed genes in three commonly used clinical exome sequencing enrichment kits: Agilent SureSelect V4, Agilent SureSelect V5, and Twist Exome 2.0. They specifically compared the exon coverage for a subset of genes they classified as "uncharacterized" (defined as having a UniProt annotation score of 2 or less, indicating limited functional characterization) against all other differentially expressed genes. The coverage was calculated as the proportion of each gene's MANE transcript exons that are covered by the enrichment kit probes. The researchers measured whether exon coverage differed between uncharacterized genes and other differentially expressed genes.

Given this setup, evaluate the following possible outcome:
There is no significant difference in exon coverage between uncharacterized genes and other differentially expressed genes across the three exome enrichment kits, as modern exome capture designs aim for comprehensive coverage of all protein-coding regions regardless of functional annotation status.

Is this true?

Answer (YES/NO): NO